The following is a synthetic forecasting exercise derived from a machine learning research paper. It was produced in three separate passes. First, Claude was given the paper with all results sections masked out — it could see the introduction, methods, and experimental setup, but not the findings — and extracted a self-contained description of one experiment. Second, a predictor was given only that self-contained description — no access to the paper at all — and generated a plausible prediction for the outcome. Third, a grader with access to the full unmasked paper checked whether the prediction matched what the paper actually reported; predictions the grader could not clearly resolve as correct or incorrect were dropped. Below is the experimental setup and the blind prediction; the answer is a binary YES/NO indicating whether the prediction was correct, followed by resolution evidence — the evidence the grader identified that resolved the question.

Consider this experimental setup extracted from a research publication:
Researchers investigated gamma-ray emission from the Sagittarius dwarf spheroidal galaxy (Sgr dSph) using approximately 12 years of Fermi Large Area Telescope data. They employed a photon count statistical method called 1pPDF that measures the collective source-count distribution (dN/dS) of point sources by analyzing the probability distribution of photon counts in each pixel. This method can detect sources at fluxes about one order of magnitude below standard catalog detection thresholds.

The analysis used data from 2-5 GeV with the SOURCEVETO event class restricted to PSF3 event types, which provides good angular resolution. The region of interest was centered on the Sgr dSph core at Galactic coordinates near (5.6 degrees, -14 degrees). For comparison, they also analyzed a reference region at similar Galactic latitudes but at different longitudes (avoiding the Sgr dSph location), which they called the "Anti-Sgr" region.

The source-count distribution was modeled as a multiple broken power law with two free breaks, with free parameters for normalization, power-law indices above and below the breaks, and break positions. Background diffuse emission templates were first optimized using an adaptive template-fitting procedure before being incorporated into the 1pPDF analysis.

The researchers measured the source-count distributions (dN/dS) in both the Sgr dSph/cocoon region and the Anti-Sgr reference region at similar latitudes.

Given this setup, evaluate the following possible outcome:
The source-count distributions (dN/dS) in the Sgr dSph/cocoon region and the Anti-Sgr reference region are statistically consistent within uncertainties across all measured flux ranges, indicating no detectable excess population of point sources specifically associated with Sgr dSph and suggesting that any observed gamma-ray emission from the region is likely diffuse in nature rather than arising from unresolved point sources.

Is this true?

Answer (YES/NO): YES